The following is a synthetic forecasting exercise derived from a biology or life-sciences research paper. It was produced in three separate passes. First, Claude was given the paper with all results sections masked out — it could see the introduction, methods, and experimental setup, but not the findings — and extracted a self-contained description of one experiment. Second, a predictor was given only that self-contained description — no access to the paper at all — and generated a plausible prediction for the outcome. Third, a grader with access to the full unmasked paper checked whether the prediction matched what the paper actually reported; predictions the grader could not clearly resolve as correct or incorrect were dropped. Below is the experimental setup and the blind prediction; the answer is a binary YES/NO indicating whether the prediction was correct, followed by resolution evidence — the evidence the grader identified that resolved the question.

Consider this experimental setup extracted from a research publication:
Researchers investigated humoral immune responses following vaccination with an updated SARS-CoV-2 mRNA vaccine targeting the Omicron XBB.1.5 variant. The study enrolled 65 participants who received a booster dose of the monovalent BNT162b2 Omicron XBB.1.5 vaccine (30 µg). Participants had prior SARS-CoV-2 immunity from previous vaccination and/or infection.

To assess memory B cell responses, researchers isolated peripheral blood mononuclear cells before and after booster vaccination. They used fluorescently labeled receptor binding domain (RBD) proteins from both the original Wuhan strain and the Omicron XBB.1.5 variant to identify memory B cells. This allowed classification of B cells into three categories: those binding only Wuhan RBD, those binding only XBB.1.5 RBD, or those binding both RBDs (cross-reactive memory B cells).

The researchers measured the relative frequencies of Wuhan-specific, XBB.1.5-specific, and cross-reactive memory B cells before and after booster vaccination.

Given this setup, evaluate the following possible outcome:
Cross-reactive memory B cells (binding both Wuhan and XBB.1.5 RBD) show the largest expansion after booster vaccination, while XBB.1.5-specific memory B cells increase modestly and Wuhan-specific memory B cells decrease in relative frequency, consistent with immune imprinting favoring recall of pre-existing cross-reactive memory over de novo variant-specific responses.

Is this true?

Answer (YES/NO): NO